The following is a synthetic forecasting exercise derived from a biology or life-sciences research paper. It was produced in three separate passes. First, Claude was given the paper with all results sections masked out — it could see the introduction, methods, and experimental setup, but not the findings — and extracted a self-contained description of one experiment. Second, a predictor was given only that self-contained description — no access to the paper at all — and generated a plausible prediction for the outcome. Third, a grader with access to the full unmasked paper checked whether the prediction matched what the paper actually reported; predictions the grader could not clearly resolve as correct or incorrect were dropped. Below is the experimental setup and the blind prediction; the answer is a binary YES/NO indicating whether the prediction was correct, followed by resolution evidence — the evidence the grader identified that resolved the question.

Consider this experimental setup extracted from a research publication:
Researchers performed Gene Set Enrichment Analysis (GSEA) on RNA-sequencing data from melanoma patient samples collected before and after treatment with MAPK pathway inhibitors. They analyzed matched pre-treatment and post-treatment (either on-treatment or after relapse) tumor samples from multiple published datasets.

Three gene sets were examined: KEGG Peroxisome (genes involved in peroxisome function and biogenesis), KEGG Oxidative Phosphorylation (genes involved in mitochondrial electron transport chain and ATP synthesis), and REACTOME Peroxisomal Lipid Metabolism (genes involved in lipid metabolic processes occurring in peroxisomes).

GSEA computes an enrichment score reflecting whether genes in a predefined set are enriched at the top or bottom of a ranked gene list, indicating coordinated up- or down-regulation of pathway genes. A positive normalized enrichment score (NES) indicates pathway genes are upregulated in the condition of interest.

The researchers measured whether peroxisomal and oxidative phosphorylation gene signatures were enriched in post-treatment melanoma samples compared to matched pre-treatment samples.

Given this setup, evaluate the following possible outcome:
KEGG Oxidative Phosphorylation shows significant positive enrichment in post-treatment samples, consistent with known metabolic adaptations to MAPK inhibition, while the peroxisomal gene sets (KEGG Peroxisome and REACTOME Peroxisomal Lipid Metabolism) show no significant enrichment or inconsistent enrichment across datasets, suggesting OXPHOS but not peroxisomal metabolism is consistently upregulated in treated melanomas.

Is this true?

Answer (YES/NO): NO